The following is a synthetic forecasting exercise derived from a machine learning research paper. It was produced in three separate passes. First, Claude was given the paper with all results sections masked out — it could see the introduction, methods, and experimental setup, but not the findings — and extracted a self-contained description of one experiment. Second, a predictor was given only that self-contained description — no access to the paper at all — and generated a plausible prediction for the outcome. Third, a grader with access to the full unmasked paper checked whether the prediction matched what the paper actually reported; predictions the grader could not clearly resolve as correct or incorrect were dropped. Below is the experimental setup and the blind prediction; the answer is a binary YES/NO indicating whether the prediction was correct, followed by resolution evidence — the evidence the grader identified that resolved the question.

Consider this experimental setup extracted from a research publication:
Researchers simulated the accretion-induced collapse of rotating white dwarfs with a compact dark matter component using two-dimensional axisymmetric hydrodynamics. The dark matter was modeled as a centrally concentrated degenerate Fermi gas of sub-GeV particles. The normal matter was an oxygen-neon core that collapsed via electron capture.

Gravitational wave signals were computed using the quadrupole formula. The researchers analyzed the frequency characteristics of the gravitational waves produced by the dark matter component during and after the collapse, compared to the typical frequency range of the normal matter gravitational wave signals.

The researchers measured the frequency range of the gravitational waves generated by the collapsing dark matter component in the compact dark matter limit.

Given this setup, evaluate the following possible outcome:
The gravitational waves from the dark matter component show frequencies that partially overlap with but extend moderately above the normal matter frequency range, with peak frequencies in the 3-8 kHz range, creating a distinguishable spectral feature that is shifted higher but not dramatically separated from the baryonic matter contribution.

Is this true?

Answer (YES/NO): NO